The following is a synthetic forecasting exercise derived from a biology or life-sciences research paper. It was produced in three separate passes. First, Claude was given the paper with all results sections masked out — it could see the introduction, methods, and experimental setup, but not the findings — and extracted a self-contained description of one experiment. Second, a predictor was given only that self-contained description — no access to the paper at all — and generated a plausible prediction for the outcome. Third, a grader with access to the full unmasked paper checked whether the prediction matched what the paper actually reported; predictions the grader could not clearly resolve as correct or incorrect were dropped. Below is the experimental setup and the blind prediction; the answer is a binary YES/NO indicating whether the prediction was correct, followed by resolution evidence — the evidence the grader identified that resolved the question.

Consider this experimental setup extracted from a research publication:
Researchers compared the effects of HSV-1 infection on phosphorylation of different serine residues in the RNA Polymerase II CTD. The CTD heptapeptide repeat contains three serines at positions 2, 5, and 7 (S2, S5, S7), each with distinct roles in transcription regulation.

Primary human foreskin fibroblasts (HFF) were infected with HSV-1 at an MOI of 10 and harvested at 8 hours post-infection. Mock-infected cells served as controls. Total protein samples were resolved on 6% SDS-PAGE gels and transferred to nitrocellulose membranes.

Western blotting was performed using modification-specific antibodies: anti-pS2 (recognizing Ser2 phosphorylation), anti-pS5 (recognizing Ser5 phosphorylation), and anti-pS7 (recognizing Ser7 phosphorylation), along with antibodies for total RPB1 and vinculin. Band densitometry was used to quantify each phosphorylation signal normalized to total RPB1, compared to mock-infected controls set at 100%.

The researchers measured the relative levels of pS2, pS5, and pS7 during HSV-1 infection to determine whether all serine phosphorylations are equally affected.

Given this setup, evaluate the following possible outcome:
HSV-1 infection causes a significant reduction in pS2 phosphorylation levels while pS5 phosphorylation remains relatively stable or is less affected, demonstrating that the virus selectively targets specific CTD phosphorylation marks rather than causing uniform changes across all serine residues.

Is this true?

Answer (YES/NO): YES